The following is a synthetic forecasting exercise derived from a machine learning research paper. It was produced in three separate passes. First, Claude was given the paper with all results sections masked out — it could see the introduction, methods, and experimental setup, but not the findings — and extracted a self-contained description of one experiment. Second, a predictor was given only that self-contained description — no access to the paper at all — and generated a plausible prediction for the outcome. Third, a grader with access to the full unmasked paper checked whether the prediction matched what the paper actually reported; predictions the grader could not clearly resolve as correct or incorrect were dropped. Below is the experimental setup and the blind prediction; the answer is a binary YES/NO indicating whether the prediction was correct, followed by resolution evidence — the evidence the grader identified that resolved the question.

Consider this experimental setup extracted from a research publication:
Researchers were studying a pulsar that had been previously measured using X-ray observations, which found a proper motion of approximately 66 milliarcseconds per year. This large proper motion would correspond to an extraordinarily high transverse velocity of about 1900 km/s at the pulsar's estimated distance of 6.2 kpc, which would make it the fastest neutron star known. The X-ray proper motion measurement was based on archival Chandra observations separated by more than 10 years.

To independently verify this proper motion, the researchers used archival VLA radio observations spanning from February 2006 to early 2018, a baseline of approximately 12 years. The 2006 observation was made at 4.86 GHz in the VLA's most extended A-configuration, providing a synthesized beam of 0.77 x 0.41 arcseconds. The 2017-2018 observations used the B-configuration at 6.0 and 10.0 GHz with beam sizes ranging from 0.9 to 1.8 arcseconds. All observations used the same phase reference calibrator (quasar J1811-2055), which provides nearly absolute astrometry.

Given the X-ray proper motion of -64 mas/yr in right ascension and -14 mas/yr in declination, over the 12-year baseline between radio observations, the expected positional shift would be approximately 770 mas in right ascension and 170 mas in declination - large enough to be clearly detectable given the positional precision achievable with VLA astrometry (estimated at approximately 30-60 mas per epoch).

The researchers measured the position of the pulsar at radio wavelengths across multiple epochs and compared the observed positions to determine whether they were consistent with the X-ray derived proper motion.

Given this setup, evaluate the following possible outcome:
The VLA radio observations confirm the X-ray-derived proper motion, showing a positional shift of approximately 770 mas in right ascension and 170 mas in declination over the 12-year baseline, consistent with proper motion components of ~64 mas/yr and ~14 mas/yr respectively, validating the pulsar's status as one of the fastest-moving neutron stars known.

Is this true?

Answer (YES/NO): NO